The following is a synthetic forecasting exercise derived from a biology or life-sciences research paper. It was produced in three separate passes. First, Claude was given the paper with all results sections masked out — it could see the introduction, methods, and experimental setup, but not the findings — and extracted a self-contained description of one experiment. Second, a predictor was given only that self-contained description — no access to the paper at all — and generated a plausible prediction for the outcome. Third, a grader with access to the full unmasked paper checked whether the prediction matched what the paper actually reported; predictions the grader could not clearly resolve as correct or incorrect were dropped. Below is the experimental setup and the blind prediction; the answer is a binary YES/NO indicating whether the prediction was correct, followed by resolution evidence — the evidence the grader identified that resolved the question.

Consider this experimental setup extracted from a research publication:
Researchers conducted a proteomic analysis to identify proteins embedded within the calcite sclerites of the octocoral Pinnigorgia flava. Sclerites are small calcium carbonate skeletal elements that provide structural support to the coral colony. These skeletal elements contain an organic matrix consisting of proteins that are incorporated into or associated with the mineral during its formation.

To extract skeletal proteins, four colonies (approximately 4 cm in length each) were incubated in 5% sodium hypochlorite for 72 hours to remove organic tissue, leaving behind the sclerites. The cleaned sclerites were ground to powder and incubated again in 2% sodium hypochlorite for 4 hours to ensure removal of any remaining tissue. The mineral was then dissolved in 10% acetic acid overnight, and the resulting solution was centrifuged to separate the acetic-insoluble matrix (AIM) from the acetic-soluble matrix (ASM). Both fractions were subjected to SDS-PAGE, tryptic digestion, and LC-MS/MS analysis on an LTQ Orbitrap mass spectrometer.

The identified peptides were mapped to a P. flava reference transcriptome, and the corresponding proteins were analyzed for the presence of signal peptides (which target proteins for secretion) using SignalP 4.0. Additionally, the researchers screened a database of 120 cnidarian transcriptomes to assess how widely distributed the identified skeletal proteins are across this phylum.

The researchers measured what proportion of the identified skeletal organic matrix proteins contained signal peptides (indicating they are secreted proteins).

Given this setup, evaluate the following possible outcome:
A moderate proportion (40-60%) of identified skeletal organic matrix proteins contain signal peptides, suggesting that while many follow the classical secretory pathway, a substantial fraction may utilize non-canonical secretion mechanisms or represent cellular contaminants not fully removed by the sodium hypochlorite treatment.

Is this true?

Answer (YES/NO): YES